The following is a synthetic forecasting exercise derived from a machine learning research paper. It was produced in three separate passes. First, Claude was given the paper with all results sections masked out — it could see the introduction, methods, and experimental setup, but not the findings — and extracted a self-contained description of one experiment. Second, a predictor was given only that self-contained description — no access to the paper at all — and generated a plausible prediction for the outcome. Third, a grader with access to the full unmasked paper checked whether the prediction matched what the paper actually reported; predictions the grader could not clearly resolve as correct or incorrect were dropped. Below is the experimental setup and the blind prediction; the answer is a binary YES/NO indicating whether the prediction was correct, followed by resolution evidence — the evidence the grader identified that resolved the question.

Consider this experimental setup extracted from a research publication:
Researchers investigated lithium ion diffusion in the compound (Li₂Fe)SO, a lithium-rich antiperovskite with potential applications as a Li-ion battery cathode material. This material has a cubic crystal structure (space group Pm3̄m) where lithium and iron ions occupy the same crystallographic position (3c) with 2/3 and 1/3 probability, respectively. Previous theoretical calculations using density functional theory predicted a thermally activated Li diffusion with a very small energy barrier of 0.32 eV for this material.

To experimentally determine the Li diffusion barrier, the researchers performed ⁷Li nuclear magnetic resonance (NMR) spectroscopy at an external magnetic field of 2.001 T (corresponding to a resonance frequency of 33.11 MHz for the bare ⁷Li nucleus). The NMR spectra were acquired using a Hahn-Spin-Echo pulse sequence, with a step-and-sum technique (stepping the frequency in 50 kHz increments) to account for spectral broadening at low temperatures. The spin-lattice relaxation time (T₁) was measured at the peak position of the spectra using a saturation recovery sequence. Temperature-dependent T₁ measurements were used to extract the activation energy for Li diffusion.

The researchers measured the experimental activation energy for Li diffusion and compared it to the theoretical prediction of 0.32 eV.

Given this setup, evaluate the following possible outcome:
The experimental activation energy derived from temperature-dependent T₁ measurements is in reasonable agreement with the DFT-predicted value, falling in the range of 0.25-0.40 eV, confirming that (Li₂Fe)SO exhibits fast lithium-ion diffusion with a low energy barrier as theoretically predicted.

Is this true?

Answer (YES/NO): NO